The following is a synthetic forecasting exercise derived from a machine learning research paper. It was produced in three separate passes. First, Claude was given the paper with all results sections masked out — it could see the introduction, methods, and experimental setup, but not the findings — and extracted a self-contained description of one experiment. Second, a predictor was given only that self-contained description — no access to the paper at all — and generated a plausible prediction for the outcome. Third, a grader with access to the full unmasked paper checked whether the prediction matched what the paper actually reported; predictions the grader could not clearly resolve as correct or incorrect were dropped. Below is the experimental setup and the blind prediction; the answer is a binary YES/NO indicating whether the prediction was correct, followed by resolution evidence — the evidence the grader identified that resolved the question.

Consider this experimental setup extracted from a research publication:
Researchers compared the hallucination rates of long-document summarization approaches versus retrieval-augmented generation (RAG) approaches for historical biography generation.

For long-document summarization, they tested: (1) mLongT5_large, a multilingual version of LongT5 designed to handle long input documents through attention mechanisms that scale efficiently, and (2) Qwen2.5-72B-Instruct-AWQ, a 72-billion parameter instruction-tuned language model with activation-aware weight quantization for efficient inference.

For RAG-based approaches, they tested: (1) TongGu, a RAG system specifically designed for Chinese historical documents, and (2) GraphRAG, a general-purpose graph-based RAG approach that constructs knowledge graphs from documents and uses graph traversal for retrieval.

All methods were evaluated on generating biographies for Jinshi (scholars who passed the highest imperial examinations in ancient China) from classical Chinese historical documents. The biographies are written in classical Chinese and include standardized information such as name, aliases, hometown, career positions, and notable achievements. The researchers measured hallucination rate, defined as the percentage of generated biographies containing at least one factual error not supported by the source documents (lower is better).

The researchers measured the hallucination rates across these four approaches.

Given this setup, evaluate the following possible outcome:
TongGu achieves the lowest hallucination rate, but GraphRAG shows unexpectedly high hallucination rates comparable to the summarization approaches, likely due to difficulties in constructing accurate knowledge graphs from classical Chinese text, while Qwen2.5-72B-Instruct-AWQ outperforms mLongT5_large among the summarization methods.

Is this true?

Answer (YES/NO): NO